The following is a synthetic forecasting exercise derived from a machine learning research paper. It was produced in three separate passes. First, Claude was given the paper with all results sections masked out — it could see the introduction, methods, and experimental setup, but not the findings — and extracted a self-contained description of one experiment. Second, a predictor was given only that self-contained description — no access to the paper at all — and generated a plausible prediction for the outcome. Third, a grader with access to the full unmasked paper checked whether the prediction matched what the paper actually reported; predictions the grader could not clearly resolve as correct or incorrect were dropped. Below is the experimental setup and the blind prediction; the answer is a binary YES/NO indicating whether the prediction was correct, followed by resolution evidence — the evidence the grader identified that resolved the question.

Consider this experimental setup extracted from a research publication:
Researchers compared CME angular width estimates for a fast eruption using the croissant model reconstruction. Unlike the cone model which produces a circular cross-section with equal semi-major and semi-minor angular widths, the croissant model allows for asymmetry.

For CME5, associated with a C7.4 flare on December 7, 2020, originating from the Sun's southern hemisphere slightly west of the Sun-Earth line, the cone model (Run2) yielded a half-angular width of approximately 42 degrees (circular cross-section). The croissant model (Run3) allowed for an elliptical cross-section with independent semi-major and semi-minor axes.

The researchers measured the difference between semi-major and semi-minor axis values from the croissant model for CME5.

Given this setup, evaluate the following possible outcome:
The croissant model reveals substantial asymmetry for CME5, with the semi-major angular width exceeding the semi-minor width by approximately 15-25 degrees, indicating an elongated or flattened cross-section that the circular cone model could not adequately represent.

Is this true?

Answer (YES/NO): YES